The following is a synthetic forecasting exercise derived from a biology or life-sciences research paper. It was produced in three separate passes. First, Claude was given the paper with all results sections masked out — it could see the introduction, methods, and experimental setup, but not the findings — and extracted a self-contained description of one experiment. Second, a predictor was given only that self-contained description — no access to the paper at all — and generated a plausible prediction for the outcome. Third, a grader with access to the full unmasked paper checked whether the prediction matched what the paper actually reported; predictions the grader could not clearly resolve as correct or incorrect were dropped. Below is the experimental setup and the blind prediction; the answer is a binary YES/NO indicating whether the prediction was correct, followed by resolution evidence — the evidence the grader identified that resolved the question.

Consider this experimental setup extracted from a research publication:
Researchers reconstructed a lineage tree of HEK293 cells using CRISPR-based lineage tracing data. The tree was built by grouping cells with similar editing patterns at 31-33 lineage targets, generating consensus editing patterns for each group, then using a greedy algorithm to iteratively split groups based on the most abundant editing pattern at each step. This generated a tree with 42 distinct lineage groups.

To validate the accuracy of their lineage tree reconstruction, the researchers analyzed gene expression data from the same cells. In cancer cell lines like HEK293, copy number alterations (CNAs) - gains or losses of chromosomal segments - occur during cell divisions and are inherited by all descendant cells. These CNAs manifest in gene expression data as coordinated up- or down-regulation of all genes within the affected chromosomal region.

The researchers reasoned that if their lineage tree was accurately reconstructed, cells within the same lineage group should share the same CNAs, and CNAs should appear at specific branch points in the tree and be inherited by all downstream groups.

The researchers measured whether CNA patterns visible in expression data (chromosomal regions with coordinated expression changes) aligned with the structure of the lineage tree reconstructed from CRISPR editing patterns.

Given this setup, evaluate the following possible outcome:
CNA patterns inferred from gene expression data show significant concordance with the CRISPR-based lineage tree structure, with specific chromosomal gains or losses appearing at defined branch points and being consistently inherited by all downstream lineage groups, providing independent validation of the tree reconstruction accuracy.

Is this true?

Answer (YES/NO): YES